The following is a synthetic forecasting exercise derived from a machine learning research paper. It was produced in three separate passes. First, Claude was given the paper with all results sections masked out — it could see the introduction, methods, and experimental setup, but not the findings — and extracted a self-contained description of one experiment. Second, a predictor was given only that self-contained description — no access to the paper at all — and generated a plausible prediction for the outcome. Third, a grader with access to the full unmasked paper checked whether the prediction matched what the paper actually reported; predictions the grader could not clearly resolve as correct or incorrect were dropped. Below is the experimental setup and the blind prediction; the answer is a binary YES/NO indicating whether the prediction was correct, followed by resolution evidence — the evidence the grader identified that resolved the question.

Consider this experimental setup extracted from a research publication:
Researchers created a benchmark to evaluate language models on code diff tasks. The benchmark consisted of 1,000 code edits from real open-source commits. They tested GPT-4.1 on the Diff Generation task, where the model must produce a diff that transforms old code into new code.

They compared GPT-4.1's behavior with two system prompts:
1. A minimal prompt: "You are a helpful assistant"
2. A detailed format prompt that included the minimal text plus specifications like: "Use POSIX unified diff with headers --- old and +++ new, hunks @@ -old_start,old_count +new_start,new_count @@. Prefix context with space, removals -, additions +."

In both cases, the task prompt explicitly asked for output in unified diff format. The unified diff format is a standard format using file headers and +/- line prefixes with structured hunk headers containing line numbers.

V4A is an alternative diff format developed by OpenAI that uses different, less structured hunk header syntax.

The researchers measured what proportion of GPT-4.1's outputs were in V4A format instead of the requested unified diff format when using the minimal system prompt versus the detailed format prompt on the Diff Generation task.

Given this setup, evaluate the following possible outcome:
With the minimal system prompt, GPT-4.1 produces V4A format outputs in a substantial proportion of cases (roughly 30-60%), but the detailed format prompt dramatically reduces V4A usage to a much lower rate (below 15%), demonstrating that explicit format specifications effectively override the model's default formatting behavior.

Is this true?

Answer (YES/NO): YES